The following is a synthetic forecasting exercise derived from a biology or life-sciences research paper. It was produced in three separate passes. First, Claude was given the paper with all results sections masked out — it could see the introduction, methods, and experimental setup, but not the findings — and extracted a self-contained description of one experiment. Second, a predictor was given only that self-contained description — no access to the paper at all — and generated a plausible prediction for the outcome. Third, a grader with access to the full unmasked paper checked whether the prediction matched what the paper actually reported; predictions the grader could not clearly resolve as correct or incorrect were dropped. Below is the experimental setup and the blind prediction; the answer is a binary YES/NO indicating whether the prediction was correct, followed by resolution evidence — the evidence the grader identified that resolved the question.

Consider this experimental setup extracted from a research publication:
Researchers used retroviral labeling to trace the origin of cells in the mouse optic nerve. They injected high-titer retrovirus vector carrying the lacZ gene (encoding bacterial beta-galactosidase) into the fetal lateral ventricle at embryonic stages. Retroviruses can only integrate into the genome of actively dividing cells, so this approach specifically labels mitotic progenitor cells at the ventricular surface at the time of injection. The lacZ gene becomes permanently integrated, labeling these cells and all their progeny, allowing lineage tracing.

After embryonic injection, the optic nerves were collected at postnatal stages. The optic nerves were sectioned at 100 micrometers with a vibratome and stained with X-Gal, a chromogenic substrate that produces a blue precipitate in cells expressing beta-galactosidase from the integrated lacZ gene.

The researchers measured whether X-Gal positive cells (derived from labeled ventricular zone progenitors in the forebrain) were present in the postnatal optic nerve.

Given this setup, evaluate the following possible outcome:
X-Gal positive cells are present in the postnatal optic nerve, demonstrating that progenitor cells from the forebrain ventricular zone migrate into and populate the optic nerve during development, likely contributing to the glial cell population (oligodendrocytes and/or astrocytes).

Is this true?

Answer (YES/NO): YES